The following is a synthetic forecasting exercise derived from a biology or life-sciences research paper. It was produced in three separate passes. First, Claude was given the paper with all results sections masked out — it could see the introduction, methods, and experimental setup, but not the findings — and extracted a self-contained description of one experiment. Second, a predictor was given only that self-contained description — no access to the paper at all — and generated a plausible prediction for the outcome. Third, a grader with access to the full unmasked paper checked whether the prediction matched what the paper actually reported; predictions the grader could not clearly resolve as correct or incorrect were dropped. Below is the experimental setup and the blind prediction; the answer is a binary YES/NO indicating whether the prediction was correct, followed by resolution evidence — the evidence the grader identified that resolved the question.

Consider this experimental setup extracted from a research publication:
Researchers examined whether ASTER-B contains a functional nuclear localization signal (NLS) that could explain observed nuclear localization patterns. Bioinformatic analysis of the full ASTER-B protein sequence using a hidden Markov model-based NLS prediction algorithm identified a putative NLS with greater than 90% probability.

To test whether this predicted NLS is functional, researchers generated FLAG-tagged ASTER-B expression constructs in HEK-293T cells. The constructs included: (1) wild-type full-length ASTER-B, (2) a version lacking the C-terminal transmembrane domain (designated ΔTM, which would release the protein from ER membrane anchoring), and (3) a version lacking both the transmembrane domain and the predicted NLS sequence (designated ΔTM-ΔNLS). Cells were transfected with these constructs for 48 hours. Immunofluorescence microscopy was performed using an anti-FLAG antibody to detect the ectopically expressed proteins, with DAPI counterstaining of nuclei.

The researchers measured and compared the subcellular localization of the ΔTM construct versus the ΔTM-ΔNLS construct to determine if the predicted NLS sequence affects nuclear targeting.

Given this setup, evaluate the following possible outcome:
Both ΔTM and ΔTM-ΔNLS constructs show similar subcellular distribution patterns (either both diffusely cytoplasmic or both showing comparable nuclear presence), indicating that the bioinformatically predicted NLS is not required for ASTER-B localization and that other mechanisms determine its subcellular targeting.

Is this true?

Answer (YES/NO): NO